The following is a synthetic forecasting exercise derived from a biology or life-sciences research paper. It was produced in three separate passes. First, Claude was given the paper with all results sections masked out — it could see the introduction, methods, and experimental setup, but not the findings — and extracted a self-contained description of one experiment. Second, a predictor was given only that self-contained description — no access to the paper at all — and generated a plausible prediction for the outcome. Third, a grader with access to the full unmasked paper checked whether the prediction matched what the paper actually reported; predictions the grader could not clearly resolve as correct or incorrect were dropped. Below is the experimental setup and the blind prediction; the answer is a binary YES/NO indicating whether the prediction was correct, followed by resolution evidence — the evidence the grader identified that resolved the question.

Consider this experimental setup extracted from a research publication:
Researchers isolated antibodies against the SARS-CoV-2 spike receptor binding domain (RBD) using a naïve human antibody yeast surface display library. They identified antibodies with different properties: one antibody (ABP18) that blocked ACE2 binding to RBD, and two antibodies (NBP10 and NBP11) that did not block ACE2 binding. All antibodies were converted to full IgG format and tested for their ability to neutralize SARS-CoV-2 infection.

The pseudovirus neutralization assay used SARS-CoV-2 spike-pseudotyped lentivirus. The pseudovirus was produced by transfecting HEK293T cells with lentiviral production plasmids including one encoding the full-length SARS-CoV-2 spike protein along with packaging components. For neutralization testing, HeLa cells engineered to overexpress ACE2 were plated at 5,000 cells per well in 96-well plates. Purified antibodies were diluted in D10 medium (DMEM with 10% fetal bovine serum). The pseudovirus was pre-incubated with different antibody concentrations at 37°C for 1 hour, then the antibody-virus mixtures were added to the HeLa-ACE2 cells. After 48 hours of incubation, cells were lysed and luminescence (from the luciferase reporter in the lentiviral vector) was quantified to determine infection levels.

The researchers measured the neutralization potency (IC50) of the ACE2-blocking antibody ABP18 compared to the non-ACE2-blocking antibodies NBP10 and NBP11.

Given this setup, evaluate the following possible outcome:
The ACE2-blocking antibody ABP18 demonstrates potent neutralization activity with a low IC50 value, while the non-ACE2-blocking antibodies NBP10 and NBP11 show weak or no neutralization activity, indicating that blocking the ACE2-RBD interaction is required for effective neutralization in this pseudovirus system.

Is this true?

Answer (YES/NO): NO